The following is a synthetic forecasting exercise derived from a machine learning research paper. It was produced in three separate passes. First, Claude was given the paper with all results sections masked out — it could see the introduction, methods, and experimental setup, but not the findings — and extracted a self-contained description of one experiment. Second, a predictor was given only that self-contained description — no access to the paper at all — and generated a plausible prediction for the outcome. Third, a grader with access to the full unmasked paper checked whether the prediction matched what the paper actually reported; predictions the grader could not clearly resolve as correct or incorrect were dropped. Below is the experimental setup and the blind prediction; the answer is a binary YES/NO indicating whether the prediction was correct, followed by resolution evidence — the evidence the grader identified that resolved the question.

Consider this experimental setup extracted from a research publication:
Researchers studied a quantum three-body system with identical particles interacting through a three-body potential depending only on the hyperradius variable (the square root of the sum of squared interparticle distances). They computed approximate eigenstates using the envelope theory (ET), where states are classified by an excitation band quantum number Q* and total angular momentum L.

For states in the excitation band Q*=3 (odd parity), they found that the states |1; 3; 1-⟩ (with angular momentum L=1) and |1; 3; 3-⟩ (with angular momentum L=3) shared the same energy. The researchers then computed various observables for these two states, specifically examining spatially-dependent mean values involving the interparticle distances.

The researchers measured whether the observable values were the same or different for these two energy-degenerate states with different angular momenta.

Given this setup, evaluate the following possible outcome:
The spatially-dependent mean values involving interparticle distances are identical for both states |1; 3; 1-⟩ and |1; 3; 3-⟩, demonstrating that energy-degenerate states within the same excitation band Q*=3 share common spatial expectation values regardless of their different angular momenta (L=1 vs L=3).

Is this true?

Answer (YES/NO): NO